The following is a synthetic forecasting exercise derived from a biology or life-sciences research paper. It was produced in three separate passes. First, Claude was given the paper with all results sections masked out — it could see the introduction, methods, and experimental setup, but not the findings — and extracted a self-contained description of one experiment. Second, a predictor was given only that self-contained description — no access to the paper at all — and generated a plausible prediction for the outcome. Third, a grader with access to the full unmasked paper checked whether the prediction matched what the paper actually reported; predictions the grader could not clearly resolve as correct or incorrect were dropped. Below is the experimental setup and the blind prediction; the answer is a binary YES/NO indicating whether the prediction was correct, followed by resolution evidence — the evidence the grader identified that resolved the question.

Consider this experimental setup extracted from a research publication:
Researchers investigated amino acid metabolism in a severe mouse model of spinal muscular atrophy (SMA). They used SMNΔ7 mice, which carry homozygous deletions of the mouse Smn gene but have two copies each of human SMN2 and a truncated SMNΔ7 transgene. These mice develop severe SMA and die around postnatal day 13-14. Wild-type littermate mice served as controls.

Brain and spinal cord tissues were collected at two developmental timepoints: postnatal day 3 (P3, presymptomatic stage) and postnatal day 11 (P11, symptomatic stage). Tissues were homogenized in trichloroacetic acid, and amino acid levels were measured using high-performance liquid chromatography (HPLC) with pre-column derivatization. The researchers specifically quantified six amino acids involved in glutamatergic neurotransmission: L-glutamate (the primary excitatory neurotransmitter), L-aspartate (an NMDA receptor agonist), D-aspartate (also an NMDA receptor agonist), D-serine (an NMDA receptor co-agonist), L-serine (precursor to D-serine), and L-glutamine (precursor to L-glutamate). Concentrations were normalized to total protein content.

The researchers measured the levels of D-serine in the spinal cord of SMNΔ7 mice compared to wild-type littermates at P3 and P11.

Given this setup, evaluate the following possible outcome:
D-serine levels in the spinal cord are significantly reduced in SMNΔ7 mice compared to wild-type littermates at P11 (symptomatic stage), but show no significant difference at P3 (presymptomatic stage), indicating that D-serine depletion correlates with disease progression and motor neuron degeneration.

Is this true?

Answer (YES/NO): NO